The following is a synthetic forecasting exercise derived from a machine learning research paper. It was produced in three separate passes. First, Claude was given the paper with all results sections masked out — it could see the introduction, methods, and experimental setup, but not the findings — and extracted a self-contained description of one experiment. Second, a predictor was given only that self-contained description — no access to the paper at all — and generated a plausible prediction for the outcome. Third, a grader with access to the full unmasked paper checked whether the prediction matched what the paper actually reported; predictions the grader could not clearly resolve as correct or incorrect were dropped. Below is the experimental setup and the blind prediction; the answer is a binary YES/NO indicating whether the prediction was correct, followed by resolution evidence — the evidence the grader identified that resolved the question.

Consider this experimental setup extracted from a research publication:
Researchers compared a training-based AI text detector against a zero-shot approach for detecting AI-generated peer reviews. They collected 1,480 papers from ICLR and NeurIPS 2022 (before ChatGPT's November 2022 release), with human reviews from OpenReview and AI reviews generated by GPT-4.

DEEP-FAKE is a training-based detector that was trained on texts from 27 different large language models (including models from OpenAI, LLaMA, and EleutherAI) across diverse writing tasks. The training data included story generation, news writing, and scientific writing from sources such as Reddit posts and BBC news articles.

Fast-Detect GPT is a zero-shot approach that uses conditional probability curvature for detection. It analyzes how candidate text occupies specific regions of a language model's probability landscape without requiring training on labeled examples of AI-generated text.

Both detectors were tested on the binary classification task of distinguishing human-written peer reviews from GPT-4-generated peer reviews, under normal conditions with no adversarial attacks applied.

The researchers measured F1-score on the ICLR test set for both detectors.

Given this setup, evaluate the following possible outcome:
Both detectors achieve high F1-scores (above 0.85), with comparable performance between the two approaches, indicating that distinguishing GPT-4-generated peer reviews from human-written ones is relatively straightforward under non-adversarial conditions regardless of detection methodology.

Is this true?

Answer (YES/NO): NO